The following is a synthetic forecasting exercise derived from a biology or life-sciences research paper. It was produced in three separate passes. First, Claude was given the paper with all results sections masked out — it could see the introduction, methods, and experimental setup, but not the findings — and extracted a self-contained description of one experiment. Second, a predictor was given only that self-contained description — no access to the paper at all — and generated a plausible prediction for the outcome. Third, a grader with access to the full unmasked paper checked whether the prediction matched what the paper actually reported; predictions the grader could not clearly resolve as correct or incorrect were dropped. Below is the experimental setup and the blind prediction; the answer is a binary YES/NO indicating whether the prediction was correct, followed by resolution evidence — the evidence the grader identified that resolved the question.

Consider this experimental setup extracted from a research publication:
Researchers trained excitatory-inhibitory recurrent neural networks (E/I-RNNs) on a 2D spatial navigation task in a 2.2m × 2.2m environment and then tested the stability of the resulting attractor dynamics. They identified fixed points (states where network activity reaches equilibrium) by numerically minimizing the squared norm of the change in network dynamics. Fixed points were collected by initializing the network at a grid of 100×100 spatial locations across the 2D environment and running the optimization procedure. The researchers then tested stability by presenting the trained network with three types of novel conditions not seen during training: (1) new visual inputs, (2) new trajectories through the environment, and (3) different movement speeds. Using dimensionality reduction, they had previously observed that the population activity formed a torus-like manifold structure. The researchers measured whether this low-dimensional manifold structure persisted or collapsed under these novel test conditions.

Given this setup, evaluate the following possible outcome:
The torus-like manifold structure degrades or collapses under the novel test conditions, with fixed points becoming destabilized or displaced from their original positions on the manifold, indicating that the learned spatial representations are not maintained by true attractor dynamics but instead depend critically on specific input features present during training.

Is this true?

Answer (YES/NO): NO